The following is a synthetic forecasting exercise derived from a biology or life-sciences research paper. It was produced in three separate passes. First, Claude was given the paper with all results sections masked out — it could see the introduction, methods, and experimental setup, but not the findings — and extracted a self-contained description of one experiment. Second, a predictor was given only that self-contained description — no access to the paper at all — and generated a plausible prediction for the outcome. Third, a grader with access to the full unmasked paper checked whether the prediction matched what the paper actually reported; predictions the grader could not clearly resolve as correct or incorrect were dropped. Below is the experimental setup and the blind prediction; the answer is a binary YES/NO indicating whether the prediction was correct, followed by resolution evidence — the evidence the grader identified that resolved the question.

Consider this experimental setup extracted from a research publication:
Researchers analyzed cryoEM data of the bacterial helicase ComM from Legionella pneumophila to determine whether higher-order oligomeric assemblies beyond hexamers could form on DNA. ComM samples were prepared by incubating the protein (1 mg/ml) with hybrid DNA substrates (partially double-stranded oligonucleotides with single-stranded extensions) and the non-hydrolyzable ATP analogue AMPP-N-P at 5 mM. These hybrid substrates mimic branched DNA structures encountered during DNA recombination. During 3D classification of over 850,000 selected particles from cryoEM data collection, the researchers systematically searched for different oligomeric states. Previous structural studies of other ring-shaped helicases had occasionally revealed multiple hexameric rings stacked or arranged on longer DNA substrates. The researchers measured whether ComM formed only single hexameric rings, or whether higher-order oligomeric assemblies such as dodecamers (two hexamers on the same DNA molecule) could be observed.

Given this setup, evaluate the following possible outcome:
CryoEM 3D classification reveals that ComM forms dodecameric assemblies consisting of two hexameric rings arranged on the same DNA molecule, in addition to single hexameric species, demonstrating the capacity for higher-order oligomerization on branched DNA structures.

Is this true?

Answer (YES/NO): YES